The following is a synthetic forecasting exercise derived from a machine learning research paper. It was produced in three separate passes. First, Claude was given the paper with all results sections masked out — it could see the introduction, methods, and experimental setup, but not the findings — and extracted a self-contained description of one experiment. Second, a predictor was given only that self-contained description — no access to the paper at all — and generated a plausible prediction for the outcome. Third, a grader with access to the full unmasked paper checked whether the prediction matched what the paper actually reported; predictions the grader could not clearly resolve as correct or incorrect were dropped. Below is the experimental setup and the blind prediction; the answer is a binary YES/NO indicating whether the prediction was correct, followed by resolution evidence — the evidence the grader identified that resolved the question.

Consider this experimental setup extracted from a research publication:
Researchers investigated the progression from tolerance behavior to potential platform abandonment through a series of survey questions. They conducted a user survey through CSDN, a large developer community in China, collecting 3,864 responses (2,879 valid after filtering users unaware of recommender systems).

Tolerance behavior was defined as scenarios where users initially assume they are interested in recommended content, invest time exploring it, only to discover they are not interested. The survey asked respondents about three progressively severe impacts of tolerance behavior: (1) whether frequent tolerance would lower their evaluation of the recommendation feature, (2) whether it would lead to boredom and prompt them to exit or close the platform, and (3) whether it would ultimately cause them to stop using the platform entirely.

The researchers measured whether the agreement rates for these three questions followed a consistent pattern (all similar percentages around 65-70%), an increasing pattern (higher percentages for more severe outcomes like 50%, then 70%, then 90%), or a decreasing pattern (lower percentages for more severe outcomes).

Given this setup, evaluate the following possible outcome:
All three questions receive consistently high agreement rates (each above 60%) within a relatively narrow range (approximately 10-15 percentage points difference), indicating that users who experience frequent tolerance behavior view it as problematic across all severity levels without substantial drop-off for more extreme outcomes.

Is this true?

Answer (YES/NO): YES